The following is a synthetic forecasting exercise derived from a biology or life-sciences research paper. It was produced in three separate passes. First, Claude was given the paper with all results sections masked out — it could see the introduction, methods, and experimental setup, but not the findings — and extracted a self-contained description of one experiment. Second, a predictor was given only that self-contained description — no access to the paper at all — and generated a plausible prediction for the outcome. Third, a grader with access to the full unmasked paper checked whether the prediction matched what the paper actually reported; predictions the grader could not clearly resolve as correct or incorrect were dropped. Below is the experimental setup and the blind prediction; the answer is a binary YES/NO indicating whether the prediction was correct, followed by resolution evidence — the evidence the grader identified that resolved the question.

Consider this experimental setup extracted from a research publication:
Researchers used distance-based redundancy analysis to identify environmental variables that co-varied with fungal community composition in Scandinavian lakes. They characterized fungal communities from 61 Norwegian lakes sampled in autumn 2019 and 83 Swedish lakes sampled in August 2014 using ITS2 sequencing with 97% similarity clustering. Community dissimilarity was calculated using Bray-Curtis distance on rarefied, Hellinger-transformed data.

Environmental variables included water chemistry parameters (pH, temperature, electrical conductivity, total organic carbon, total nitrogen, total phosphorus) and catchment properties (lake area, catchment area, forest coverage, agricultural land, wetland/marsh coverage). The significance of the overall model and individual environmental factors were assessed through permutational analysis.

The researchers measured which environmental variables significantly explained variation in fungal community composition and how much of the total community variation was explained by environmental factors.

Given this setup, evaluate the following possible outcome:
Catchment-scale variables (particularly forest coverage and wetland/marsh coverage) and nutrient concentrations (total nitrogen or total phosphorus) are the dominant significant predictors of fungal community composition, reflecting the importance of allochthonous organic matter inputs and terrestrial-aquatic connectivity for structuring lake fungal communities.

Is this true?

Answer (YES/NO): NO